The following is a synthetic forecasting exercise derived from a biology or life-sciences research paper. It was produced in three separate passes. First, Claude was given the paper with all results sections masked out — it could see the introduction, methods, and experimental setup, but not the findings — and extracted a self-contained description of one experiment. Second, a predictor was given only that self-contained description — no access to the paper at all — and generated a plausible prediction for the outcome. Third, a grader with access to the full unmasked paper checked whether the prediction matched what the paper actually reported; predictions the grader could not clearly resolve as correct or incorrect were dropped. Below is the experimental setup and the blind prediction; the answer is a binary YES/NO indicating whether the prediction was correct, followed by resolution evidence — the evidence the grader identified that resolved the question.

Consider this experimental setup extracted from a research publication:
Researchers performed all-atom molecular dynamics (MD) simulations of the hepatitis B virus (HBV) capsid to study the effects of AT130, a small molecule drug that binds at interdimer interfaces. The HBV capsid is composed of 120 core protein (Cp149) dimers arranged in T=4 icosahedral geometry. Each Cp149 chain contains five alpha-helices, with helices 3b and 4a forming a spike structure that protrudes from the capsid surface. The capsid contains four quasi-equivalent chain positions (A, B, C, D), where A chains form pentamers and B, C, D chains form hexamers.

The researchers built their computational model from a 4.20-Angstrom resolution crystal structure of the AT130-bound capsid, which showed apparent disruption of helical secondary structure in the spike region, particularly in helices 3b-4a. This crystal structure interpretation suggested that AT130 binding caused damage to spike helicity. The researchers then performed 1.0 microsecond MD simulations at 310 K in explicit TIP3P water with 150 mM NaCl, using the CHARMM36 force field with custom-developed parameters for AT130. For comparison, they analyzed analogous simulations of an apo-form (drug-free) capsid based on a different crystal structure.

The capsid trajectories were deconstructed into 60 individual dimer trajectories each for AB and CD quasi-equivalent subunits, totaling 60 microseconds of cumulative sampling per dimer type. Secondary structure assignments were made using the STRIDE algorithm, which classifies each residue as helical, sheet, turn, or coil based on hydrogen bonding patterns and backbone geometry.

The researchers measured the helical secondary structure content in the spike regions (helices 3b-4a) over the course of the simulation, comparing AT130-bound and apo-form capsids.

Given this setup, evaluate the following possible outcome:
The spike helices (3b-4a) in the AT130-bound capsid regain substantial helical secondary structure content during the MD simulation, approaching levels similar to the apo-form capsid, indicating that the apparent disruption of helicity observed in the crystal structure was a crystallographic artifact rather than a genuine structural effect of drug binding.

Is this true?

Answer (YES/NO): YES